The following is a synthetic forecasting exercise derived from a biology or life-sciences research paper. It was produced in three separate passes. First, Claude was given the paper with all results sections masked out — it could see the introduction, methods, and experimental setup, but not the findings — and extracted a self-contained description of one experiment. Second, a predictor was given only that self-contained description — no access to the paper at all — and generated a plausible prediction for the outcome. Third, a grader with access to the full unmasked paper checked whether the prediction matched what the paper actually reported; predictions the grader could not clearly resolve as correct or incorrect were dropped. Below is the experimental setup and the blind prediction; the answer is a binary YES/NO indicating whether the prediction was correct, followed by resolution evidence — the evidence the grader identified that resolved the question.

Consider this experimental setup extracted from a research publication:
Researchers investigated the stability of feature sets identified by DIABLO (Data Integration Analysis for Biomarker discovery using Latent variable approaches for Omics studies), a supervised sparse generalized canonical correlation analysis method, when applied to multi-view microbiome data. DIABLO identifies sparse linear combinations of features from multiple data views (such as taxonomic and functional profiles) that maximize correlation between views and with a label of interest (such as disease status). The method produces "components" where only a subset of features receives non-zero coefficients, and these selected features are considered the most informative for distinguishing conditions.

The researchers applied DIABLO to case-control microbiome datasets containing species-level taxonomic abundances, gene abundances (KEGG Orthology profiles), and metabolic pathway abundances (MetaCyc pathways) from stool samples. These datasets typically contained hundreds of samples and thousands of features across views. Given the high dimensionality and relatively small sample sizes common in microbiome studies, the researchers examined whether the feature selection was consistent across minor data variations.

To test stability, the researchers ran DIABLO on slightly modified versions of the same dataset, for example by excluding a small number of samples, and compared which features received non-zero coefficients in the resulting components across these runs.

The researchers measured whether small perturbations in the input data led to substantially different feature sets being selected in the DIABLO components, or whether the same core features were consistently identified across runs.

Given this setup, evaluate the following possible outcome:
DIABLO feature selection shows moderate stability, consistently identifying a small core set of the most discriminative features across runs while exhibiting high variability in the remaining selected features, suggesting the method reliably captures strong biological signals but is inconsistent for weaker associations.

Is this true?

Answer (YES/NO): NO